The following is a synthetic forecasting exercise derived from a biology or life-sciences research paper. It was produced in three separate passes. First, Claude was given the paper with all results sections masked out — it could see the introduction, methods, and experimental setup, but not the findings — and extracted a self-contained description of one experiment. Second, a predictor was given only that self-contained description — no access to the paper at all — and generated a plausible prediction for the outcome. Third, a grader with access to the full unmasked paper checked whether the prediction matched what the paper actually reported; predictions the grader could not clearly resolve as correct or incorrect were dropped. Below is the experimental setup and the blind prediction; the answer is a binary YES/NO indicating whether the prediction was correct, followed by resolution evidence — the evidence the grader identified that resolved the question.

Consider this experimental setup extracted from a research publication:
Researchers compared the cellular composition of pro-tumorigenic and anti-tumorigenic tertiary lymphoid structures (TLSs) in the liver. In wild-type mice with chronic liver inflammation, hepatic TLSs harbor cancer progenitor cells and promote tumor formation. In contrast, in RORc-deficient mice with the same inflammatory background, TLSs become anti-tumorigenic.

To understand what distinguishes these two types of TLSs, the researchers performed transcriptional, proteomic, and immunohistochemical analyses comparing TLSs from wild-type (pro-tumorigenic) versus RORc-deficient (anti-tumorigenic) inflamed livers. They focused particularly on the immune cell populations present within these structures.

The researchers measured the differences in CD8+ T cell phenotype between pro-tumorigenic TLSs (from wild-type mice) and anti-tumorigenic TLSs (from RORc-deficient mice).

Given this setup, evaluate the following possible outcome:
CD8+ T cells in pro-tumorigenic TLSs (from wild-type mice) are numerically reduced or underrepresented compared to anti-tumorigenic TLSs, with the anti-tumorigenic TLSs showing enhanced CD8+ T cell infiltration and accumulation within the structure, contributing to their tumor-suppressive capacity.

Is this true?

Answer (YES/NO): YES